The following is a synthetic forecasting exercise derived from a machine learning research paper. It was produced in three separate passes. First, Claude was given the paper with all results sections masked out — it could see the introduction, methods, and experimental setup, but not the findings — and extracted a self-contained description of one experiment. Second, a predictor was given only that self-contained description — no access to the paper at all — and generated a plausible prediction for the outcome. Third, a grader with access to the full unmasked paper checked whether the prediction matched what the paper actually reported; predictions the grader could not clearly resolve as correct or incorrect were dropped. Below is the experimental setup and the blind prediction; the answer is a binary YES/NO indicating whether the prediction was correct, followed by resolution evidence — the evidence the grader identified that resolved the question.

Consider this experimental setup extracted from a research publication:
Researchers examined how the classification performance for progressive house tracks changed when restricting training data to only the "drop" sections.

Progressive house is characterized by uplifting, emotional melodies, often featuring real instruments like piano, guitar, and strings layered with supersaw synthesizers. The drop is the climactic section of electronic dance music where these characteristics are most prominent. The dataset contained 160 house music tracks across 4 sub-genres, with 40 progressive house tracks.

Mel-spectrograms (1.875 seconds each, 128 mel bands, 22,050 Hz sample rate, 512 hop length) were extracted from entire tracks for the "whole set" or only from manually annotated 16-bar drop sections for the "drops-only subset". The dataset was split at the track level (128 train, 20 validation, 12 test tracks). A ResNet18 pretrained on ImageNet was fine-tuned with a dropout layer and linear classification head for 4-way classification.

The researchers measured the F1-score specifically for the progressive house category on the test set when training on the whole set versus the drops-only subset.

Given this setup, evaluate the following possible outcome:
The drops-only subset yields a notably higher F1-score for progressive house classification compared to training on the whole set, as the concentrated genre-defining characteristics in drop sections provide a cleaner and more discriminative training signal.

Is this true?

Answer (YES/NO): YES